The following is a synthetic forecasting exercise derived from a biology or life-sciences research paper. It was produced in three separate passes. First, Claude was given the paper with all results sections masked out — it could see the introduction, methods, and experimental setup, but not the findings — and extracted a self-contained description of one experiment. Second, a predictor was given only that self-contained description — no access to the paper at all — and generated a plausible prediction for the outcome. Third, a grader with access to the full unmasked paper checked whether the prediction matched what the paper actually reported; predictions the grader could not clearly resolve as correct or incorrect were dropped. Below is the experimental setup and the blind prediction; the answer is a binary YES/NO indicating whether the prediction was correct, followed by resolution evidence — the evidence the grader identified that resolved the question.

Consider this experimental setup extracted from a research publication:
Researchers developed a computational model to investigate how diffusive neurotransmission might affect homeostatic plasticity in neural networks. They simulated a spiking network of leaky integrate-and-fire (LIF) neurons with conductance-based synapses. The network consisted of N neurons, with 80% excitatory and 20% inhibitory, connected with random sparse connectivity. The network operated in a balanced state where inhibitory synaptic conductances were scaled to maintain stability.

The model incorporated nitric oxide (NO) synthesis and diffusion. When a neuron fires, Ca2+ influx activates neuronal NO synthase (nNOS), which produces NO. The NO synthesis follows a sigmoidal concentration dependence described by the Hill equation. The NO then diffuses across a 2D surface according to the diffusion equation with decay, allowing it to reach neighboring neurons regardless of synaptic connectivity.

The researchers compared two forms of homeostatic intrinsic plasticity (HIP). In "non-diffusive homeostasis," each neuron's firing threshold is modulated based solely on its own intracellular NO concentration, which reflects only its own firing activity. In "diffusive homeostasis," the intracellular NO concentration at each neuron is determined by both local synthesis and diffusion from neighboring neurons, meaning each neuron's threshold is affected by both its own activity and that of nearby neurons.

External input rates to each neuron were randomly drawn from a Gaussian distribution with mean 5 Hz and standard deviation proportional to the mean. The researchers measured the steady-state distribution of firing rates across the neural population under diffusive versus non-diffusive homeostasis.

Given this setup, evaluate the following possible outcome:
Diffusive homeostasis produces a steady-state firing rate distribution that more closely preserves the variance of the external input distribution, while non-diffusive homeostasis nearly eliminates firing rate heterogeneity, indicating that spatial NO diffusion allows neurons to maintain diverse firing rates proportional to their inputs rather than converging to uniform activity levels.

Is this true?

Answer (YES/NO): YES